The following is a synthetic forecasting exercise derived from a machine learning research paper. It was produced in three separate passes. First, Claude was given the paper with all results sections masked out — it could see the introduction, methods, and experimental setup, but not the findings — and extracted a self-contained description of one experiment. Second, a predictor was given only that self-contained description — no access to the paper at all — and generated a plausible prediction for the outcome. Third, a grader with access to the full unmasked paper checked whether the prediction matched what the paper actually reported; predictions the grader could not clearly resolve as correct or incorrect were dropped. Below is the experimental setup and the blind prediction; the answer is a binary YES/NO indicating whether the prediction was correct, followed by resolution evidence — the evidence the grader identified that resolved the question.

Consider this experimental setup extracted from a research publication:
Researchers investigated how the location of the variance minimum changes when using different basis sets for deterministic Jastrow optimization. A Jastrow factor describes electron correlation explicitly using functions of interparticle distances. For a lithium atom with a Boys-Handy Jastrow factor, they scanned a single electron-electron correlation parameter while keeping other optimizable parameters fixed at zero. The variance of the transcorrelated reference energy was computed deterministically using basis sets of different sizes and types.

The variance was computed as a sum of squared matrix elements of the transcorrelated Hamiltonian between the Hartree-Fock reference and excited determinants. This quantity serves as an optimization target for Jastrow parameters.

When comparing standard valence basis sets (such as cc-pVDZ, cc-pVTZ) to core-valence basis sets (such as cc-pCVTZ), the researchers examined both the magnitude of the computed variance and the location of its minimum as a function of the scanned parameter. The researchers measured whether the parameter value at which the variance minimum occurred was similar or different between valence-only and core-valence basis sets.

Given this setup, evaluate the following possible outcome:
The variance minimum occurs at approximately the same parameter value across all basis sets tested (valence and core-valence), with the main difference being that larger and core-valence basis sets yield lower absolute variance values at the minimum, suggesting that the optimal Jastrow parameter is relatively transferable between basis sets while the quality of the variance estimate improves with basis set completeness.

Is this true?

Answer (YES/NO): NO